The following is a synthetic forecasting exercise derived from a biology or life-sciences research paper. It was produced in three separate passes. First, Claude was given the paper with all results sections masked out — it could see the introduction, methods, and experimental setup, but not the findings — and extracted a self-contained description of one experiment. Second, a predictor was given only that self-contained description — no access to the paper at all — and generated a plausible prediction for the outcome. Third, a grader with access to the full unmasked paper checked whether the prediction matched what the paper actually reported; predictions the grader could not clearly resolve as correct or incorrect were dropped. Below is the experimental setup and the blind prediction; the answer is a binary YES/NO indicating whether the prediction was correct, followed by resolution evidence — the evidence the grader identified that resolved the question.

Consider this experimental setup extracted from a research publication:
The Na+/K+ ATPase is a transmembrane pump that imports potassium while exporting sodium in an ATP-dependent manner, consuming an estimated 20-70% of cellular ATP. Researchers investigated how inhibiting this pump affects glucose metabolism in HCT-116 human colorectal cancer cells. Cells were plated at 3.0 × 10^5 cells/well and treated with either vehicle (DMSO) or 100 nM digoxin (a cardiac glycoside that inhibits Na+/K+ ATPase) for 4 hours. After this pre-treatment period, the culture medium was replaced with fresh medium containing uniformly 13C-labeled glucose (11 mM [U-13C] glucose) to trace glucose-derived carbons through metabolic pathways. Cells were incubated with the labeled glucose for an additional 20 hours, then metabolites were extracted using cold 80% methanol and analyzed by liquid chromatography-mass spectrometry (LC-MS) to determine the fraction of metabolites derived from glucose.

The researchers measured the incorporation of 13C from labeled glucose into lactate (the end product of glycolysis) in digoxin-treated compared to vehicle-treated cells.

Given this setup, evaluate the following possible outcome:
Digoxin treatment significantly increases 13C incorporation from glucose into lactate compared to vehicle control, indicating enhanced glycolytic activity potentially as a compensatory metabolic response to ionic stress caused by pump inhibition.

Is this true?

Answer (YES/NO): NO